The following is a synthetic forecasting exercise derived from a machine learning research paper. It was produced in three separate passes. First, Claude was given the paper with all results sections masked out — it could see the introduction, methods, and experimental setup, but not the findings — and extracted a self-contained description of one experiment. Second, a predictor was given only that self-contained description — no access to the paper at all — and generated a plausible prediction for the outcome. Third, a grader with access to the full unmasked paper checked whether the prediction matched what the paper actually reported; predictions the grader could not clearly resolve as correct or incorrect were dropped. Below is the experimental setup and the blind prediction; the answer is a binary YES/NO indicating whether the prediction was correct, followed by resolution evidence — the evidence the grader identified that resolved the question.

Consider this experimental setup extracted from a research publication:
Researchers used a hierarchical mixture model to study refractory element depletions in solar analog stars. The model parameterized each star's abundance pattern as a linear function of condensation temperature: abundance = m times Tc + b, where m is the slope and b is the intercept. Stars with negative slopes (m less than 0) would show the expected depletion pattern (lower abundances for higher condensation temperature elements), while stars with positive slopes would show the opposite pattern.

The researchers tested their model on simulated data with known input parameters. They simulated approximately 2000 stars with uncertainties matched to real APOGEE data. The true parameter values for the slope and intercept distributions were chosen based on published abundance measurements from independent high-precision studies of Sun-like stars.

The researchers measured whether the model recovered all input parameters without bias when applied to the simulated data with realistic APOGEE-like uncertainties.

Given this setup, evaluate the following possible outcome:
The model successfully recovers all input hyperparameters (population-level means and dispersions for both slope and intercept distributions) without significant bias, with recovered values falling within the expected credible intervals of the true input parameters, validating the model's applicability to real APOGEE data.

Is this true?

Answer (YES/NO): YES